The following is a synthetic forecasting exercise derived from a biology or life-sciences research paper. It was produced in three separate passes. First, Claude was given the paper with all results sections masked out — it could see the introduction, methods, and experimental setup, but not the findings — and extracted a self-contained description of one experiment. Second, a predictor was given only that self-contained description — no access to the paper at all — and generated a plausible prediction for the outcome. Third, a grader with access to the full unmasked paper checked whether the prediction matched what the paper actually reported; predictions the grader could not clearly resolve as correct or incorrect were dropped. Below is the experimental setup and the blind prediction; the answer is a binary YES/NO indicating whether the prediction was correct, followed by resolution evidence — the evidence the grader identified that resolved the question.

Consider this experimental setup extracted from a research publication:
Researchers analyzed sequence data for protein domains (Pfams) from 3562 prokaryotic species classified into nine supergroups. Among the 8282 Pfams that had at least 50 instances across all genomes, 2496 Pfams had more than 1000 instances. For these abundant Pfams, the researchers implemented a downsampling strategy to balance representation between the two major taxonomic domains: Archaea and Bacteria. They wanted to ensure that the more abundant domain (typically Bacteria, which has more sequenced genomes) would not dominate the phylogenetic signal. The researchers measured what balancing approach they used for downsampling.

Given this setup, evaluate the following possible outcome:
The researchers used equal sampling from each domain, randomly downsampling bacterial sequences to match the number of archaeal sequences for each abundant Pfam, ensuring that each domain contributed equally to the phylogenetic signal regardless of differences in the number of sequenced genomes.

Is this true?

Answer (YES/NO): YES